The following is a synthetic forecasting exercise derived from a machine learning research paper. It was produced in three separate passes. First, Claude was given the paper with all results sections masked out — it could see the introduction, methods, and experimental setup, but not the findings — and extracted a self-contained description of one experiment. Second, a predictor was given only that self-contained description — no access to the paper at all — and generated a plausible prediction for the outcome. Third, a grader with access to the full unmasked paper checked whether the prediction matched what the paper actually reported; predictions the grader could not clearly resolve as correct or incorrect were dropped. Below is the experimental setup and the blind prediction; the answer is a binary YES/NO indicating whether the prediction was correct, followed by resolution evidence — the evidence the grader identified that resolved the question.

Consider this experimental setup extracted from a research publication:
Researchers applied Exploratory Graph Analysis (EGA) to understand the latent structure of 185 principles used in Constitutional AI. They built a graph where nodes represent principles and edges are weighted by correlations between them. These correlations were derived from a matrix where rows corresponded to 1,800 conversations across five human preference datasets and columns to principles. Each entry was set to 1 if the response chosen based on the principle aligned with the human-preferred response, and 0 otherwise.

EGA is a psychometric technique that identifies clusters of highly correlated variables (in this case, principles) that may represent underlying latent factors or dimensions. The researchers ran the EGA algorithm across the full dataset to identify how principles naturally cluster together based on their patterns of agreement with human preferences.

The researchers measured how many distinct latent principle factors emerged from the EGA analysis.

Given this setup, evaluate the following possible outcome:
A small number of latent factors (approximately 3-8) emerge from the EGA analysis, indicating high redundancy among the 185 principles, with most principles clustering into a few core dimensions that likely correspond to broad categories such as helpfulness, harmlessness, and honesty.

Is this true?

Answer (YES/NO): YES